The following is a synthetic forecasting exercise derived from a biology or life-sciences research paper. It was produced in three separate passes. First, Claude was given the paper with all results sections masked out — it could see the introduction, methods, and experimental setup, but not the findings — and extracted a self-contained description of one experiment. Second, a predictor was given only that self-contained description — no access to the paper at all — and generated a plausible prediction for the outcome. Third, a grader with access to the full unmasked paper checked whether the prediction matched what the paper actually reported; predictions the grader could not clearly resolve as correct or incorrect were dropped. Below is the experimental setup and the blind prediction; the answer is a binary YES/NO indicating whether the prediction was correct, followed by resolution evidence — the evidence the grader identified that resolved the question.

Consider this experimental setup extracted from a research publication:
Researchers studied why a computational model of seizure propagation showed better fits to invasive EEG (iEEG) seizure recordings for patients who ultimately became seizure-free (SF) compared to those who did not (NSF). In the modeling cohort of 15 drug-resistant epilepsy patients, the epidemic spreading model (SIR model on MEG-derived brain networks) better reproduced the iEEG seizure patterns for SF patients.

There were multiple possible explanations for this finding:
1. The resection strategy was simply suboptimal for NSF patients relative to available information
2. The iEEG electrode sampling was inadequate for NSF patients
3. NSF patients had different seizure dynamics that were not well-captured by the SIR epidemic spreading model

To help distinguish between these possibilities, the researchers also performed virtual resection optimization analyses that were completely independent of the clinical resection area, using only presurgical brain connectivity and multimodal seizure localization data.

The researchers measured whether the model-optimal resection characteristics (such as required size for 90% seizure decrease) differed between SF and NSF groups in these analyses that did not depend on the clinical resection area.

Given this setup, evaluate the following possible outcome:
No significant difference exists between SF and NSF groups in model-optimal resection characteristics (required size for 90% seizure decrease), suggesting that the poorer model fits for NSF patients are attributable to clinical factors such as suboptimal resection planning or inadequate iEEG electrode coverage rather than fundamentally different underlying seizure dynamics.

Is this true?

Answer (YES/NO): NO